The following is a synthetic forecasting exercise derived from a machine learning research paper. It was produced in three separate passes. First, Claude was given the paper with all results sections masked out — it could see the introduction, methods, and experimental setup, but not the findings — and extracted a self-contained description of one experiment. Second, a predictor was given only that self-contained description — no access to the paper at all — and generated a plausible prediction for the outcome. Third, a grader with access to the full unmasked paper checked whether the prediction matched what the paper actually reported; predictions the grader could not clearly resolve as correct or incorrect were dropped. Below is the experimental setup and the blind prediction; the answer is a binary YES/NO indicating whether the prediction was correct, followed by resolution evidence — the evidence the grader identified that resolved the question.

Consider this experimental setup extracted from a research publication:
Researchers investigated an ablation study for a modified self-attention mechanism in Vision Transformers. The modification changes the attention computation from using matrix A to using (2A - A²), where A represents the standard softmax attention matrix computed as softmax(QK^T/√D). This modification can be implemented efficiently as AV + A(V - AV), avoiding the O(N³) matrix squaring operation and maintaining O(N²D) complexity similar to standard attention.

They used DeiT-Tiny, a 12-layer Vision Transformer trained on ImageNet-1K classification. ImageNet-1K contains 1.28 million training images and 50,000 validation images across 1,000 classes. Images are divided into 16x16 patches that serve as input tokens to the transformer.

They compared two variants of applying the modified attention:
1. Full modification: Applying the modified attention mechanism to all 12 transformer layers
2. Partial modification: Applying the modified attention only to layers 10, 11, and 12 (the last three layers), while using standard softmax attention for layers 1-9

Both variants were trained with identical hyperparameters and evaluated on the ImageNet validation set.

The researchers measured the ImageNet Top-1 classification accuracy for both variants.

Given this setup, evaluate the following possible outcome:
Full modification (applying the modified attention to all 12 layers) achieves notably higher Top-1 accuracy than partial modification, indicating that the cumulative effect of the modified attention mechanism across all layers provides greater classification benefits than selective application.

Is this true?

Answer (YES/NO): NO